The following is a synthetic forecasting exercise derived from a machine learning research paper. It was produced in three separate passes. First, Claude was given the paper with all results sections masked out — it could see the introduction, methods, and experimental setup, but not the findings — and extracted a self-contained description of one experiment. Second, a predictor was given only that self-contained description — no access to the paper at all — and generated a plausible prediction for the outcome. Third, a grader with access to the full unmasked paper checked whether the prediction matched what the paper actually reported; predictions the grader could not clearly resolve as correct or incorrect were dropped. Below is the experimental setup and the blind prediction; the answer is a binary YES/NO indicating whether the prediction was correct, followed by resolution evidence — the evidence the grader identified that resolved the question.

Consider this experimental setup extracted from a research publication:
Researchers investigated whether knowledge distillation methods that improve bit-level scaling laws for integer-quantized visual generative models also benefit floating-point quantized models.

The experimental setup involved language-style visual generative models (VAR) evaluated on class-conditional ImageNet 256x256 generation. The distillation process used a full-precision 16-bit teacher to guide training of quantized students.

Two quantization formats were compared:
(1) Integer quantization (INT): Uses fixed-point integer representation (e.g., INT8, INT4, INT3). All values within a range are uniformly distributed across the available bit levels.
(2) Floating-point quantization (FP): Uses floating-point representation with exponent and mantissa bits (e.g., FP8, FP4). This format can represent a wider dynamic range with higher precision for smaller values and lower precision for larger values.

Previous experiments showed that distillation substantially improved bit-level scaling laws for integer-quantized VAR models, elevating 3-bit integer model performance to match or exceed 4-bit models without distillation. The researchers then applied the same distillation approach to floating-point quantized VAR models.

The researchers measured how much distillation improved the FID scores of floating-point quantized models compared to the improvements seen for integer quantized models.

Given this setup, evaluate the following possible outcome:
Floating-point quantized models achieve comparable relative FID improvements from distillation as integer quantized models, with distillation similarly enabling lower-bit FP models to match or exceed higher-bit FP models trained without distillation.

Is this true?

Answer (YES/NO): NO